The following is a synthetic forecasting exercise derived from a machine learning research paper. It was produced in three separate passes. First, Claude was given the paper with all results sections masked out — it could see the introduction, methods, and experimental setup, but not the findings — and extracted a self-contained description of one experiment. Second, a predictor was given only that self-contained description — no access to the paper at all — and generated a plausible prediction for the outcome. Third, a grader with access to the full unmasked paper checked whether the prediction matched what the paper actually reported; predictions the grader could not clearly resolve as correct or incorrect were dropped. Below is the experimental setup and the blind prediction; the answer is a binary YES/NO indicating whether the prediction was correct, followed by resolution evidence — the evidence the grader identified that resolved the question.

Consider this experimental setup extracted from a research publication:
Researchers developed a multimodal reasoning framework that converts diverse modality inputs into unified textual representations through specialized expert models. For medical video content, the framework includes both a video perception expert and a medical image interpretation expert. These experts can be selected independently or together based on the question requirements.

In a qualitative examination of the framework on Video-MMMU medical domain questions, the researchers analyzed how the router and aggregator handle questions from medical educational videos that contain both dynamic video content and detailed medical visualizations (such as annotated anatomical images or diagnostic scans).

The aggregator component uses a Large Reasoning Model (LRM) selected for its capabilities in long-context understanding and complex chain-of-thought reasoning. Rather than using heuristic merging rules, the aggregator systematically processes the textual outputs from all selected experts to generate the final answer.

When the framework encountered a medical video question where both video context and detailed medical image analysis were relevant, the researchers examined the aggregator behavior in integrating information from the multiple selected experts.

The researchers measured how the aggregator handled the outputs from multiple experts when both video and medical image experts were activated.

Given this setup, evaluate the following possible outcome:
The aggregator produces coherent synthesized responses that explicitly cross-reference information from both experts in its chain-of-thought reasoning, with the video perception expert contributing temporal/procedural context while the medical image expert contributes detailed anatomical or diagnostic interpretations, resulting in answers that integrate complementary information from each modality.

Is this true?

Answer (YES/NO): NO